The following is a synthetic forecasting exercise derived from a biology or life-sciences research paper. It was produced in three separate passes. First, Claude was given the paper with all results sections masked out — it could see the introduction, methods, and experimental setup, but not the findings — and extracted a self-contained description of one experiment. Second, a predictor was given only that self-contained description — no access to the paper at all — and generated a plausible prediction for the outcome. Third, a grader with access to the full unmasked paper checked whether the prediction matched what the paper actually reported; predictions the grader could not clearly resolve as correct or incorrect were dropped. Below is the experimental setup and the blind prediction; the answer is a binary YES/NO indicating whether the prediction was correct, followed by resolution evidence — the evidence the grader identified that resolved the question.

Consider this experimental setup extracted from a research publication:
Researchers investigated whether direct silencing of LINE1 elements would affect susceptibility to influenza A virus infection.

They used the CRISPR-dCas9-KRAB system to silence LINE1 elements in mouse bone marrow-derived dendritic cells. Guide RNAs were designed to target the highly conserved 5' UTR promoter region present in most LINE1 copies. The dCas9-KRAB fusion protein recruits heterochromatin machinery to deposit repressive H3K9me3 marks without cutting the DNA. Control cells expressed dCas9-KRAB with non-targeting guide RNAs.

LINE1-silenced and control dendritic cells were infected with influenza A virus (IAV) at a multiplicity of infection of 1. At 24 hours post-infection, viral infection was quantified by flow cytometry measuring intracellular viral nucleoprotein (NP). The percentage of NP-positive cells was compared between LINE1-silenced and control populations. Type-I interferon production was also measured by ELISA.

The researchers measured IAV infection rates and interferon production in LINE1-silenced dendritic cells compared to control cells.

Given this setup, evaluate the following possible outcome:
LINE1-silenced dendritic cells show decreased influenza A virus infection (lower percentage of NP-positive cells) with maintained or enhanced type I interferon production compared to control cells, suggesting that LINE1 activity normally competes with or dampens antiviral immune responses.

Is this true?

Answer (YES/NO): NO